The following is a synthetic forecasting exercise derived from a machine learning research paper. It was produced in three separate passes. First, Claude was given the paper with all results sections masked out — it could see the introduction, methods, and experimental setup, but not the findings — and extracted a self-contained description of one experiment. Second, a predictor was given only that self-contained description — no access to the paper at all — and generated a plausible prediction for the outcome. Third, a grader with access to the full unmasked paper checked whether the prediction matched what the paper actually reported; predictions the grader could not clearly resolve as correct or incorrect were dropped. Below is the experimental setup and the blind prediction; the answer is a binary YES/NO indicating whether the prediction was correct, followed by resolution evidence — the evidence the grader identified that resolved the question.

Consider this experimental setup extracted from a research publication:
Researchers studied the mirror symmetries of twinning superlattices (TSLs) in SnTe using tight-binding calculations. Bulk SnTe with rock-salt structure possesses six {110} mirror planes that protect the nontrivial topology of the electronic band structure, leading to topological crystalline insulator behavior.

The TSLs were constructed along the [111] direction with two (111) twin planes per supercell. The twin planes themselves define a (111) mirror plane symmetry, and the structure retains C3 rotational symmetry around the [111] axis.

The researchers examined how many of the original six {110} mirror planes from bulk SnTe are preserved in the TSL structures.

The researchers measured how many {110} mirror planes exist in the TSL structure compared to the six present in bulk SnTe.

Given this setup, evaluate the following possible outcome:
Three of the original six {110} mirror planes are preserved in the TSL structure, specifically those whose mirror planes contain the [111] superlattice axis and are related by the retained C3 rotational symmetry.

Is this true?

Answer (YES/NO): YES